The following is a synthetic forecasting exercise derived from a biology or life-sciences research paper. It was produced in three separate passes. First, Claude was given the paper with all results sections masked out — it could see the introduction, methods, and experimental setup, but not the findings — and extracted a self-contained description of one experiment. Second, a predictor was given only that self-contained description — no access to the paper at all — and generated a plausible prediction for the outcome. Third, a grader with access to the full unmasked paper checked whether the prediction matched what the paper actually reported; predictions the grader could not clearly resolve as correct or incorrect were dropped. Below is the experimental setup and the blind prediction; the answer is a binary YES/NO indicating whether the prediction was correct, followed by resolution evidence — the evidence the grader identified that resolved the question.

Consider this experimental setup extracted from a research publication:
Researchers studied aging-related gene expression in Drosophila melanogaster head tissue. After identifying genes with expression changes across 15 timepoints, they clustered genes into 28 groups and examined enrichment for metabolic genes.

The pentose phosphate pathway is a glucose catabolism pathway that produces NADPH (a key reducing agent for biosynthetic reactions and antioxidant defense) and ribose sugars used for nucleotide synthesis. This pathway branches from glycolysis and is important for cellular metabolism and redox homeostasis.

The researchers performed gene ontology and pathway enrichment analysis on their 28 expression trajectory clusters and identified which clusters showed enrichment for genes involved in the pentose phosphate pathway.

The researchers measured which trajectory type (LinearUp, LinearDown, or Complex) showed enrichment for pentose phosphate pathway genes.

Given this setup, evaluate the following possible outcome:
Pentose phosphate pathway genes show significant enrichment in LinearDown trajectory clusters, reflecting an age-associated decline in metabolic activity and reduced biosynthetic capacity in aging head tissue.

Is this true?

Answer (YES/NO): NO